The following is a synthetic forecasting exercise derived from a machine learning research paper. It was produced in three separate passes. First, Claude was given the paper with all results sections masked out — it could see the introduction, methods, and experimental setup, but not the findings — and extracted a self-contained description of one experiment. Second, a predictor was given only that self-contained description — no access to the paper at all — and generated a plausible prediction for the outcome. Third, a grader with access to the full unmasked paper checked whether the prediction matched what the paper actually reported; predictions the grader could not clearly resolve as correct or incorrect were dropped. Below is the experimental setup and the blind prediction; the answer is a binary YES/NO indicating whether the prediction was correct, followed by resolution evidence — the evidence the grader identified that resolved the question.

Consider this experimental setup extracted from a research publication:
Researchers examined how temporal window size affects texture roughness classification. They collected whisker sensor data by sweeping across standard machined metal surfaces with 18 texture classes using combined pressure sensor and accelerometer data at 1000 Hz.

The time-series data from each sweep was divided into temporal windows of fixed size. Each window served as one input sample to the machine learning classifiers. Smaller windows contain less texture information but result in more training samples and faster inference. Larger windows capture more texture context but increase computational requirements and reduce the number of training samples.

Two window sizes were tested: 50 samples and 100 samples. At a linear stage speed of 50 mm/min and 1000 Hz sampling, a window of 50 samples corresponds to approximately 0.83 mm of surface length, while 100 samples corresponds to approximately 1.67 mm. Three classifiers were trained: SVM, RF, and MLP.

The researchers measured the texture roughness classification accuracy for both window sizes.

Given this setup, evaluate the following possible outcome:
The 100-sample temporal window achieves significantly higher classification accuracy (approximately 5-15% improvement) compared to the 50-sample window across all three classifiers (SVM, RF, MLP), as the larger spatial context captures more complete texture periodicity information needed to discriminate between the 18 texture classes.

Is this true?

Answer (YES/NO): NO